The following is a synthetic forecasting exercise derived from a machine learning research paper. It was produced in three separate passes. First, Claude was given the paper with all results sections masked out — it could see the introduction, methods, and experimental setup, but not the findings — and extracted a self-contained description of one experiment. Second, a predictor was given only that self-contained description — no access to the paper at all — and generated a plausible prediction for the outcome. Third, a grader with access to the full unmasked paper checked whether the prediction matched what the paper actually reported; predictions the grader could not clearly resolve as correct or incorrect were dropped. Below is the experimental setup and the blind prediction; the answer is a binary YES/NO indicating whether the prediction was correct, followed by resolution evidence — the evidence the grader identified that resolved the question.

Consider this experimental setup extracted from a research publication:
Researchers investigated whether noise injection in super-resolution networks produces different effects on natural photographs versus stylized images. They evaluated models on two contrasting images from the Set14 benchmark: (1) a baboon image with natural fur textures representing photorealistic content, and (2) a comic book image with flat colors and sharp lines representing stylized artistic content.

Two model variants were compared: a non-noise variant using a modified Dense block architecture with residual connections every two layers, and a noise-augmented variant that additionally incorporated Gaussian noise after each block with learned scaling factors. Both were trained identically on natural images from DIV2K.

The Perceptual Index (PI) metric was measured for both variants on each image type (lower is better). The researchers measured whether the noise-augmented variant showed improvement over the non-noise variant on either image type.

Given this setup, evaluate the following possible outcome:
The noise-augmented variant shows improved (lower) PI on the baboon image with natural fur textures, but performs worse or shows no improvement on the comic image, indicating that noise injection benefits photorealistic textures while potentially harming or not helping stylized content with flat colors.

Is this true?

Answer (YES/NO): NO